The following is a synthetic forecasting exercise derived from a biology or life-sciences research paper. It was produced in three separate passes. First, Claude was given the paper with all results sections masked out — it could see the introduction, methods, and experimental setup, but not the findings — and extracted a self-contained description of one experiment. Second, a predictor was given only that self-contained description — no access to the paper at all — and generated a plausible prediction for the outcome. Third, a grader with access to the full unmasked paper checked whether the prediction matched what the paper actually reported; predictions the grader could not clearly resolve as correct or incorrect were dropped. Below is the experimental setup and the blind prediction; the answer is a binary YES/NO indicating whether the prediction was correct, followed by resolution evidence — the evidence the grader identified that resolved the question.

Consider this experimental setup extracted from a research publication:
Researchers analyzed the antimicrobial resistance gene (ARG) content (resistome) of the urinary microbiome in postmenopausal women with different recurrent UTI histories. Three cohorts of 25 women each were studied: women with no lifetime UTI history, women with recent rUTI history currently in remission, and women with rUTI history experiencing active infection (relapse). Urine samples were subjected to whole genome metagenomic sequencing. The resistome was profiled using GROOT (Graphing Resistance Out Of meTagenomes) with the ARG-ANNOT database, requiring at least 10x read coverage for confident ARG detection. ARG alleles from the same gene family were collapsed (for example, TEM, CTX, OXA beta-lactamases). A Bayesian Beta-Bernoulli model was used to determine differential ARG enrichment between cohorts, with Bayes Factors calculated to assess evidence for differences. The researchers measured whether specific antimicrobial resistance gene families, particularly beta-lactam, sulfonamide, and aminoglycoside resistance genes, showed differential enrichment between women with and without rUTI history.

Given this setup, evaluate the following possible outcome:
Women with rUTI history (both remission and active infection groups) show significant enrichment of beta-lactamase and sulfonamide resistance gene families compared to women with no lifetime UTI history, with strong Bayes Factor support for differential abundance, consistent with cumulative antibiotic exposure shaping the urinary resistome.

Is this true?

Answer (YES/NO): NO